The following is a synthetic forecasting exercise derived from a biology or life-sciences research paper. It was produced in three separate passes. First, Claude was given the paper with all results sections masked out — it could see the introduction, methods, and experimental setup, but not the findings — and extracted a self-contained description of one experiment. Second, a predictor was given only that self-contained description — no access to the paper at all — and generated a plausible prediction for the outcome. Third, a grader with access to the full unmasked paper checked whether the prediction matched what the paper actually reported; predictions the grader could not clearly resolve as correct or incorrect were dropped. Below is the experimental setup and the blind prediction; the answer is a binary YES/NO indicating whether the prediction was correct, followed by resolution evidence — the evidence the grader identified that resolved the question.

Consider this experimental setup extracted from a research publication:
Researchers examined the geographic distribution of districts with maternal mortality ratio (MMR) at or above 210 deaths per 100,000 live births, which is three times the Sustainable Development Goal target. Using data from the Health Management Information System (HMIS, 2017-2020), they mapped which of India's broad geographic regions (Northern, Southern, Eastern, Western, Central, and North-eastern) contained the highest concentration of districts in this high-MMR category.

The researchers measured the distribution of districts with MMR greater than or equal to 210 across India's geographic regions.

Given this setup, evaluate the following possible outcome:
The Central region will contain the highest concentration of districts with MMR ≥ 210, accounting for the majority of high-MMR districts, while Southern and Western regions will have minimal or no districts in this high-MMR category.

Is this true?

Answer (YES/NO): NO